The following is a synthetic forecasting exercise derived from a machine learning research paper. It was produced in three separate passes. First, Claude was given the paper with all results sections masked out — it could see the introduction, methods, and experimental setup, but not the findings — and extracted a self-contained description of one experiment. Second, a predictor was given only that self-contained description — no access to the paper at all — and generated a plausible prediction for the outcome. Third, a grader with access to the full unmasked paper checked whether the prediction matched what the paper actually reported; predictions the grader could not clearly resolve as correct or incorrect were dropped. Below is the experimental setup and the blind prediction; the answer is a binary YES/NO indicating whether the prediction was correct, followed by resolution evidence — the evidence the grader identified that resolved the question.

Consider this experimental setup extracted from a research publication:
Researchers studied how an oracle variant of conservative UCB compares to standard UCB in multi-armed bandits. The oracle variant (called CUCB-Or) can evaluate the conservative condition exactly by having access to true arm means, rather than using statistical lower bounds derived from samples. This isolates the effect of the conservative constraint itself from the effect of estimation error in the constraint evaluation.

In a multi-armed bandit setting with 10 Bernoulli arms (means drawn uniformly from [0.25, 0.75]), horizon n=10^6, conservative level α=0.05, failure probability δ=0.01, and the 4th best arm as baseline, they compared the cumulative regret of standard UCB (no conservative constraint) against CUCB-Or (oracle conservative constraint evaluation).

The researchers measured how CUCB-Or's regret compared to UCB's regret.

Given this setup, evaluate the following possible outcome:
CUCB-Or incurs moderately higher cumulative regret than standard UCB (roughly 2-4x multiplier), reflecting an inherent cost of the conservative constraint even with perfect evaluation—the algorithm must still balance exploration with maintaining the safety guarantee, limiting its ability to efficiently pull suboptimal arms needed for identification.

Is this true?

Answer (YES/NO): NO